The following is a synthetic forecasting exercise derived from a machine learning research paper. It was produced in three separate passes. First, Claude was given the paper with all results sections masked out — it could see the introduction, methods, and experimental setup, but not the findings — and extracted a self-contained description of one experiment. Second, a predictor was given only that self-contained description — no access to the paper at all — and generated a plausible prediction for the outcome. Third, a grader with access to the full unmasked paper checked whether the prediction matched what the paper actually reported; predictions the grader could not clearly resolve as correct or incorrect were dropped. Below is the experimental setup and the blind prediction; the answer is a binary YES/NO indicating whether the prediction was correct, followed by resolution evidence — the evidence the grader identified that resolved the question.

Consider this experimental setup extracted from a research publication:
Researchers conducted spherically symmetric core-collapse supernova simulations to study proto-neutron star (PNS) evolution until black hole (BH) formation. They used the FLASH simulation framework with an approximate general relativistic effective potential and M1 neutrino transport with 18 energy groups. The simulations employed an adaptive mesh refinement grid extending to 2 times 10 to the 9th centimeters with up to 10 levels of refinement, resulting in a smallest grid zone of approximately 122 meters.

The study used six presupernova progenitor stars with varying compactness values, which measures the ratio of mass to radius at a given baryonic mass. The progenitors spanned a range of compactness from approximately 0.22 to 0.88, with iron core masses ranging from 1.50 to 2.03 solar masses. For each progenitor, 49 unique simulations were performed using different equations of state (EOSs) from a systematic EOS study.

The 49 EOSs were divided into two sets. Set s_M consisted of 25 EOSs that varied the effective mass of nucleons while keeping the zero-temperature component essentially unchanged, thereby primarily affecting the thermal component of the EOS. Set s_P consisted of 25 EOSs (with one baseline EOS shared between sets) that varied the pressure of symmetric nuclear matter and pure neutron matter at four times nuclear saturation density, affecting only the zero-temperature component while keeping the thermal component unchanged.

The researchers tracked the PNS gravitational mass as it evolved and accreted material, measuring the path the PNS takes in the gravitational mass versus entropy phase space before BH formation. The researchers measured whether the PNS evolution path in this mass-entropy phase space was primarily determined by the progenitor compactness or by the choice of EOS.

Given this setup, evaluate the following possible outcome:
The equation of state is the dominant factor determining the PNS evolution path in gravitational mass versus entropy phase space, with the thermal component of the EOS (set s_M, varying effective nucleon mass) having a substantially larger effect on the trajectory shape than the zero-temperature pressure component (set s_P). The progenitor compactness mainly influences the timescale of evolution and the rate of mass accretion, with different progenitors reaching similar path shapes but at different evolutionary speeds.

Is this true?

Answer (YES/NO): NO